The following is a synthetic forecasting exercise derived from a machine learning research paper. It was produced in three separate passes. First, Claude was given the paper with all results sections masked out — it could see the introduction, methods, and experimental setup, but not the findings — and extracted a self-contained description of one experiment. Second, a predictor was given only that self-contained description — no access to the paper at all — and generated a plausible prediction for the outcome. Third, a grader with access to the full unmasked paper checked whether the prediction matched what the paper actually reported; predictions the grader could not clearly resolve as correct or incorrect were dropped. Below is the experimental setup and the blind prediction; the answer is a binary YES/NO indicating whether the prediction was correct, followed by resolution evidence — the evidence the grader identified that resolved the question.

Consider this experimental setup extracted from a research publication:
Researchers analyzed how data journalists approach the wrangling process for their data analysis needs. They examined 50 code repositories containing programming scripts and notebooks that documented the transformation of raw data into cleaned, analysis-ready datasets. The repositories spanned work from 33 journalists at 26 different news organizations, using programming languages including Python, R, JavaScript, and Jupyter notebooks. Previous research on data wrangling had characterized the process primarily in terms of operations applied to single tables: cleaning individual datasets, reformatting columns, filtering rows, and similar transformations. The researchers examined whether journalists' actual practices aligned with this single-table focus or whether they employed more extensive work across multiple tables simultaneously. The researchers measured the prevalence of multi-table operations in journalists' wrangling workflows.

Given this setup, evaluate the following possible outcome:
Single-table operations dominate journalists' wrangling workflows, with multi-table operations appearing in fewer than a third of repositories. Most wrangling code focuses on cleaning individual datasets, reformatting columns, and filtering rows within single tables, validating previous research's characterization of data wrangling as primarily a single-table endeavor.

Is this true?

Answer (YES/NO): NO